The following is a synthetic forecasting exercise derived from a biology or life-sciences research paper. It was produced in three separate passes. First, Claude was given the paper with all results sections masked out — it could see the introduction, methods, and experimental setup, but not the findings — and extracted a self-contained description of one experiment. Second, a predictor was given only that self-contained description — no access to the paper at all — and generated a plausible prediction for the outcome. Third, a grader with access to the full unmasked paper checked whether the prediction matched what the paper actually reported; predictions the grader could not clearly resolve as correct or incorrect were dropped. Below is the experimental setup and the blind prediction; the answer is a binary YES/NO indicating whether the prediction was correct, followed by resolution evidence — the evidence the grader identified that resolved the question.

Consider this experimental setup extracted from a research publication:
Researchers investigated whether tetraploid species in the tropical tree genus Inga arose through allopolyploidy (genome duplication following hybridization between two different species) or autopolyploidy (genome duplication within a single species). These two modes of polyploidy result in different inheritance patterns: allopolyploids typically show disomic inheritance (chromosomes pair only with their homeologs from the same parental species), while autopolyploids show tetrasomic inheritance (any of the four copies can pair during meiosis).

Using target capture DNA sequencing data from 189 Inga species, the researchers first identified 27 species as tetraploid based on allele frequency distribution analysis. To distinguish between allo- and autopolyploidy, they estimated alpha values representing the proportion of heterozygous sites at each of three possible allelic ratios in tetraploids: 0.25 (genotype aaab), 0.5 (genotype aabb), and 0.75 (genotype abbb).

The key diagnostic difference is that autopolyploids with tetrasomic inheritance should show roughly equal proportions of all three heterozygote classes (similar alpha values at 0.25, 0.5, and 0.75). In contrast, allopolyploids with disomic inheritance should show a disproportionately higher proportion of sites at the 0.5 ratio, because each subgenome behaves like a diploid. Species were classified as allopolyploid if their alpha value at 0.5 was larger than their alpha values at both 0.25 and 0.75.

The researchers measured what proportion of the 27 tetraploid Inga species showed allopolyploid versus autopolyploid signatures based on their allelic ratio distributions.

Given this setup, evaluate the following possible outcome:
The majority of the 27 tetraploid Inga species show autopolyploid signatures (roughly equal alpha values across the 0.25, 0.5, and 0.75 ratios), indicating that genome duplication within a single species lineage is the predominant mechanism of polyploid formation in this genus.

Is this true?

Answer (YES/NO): YES